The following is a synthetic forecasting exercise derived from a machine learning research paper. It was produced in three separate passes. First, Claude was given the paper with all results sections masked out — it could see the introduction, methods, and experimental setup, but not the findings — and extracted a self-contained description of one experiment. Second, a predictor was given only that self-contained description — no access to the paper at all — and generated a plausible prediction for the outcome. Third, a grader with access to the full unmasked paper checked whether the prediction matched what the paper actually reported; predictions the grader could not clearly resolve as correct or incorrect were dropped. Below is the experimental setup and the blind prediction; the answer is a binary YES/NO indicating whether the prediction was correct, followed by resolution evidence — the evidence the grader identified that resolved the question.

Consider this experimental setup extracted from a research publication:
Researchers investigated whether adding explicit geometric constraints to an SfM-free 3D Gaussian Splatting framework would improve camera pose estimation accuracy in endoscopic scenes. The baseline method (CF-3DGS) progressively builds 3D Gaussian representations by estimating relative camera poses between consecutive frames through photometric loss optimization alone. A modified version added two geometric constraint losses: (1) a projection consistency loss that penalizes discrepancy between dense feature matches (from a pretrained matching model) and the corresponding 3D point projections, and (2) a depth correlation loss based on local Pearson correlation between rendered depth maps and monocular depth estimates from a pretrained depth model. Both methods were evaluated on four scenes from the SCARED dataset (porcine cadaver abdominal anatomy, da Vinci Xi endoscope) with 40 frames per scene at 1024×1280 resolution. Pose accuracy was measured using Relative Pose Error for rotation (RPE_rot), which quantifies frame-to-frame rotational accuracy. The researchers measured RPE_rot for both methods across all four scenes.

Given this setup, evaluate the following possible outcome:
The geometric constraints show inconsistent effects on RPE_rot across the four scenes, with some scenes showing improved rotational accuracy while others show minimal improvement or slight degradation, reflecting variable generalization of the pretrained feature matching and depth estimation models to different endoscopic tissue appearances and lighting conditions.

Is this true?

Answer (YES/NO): YES